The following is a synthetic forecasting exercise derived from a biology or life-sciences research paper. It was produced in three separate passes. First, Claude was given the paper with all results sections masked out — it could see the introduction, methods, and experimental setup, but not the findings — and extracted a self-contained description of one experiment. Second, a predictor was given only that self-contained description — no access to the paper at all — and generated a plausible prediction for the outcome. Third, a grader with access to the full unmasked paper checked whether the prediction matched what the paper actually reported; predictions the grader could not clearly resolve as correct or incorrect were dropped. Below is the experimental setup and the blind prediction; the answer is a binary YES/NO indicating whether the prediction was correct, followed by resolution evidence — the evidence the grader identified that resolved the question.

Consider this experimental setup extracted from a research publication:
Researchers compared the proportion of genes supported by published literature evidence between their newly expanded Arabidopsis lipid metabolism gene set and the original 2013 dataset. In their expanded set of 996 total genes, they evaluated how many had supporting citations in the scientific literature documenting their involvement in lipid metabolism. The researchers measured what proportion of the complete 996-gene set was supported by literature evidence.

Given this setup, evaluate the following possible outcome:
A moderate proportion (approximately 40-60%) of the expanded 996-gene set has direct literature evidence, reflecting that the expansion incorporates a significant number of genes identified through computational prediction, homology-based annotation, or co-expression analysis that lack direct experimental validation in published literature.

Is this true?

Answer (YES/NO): NO